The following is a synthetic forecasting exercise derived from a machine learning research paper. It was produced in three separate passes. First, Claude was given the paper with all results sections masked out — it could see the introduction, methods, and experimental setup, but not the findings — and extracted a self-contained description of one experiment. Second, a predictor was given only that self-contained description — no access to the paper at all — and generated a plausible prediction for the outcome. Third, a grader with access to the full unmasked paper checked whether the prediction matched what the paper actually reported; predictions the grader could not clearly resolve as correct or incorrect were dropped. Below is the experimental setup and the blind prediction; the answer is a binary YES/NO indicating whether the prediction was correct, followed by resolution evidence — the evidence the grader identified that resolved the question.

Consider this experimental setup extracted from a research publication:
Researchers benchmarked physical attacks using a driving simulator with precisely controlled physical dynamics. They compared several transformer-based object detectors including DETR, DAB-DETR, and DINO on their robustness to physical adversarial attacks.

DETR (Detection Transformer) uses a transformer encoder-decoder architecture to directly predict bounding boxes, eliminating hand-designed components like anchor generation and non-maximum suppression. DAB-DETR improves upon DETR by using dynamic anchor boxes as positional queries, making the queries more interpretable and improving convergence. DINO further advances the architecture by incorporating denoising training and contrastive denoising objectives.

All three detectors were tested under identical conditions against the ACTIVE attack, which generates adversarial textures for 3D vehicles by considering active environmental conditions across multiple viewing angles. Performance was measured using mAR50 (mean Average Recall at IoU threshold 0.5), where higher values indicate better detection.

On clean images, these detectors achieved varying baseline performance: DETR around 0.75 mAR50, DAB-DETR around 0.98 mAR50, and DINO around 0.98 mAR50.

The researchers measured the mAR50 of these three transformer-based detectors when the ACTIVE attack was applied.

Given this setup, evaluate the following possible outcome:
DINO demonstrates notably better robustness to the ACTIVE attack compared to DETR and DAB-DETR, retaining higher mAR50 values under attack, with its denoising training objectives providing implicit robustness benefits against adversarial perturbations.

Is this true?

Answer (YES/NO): NO